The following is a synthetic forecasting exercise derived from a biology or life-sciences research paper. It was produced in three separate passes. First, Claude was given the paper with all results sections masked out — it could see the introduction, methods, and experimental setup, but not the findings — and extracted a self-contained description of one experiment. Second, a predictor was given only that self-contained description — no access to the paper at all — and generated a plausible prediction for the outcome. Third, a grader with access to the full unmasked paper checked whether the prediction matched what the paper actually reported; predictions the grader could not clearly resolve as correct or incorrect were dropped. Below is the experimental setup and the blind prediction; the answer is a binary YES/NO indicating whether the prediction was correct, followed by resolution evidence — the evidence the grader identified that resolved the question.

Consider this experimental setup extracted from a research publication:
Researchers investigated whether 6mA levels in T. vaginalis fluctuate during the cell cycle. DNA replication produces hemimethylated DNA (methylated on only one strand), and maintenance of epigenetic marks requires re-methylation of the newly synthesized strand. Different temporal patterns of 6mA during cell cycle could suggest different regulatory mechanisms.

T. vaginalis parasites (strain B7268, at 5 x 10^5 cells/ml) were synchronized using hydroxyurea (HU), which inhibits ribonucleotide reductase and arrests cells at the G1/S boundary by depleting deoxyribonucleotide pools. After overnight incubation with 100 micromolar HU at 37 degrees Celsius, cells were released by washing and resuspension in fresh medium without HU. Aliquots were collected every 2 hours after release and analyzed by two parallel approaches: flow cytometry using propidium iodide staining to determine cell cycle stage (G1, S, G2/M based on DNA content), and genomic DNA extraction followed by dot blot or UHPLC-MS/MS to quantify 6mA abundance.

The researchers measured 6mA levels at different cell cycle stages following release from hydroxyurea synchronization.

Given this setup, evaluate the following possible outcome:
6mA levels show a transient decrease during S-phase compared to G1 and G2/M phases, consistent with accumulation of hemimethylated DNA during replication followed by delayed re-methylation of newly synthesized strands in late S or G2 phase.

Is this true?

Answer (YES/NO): NO